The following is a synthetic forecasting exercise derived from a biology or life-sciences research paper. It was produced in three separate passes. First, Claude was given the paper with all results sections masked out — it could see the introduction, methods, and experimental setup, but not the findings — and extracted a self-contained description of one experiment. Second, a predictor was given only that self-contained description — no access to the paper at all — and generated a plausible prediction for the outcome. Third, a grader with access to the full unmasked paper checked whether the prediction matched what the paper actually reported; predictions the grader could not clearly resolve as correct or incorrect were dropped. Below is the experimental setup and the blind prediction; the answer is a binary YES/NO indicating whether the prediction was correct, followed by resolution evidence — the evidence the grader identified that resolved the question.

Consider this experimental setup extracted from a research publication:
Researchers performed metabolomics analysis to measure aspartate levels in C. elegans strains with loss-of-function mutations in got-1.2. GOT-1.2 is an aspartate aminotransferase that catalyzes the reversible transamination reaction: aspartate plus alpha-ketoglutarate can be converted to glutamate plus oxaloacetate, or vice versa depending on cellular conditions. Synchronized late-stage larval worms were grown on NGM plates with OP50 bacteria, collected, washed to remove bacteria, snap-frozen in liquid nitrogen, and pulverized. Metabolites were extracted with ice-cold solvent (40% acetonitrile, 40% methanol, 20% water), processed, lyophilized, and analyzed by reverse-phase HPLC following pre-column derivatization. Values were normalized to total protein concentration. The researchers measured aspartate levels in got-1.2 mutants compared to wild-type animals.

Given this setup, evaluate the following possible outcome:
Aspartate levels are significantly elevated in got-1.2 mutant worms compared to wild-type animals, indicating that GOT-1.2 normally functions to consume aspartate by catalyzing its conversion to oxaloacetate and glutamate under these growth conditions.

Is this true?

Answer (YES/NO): YES